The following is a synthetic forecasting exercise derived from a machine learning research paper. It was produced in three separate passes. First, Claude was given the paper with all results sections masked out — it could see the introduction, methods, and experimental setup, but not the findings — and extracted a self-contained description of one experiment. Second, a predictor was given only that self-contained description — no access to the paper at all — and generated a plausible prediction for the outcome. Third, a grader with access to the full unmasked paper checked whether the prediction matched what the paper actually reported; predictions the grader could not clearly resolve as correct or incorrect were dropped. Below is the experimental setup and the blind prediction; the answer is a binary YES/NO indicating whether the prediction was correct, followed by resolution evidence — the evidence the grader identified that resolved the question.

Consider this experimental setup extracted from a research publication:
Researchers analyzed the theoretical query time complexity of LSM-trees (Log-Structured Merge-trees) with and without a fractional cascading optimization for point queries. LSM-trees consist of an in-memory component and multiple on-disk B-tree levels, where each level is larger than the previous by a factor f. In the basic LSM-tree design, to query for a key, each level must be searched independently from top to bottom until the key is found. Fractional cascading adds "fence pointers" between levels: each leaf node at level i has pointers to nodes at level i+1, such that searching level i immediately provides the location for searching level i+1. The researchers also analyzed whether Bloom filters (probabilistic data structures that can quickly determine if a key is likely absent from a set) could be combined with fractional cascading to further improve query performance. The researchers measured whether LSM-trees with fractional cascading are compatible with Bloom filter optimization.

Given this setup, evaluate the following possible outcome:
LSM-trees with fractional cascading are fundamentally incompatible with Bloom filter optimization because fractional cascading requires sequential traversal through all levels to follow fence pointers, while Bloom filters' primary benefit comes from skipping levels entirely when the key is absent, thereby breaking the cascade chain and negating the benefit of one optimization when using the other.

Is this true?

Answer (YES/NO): YES